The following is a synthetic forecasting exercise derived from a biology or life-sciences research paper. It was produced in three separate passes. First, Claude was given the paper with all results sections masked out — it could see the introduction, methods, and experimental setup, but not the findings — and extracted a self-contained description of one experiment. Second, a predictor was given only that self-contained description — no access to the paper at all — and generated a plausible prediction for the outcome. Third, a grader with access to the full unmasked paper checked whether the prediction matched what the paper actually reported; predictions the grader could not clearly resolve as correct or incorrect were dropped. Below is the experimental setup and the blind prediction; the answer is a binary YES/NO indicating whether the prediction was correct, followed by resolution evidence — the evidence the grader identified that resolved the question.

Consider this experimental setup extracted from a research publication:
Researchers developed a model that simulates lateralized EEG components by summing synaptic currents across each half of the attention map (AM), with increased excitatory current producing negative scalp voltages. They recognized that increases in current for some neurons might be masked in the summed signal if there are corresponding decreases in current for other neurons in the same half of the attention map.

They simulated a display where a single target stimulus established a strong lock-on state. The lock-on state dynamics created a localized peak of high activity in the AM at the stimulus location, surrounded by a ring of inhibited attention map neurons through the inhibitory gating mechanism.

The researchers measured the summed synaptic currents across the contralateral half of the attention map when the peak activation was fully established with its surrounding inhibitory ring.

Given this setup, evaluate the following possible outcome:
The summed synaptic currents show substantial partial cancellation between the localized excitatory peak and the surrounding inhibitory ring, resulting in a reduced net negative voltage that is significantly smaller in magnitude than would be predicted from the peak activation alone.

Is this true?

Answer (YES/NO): YES